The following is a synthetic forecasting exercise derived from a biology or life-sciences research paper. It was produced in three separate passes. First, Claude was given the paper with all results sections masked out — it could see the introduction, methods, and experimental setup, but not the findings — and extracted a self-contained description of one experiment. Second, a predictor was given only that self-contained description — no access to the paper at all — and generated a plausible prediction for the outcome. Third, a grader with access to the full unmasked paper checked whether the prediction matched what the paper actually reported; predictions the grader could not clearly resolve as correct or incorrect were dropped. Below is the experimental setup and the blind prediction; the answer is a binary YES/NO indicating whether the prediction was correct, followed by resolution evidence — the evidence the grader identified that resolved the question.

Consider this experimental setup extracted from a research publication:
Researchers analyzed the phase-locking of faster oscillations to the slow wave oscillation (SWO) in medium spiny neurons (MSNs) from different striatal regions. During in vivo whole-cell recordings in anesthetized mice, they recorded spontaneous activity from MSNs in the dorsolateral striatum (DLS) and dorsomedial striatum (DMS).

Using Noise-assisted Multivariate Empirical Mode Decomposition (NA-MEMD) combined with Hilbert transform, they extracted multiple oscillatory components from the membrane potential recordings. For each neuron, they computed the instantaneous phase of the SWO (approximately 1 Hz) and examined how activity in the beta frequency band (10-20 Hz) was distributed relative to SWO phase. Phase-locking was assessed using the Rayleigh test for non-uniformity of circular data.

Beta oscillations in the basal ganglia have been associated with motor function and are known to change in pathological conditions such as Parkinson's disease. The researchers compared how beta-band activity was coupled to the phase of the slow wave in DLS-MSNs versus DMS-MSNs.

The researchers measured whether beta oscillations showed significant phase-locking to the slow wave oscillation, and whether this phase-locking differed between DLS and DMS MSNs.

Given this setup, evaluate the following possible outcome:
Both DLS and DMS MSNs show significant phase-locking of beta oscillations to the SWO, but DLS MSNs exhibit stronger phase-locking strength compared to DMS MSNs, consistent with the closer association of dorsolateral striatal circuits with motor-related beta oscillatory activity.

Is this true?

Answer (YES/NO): NO